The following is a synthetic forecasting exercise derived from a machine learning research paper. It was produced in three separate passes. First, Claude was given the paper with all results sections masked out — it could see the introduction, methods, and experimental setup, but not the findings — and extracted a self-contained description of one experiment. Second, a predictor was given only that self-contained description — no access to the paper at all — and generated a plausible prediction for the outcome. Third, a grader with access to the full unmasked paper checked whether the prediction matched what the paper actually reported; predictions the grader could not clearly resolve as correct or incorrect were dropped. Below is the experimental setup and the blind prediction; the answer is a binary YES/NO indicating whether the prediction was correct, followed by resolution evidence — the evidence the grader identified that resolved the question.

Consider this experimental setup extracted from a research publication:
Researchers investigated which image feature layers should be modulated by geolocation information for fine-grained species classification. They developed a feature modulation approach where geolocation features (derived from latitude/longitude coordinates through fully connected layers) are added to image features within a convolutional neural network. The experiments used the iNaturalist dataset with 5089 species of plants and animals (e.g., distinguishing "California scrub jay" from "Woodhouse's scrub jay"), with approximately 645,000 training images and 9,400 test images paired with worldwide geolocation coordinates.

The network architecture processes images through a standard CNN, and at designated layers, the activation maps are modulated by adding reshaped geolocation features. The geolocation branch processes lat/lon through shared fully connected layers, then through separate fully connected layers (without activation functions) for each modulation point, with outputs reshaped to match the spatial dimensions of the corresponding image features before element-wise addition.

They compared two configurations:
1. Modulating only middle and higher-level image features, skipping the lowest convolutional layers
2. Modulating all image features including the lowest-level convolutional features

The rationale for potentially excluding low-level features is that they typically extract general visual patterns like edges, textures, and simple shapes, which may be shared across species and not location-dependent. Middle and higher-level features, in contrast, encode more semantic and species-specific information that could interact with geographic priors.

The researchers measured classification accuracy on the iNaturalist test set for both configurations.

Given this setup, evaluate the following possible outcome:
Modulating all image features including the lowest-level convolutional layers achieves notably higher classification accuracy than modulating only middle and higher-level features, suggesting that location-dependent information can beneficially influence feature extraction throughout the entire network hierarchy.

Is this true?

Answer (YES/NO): NO